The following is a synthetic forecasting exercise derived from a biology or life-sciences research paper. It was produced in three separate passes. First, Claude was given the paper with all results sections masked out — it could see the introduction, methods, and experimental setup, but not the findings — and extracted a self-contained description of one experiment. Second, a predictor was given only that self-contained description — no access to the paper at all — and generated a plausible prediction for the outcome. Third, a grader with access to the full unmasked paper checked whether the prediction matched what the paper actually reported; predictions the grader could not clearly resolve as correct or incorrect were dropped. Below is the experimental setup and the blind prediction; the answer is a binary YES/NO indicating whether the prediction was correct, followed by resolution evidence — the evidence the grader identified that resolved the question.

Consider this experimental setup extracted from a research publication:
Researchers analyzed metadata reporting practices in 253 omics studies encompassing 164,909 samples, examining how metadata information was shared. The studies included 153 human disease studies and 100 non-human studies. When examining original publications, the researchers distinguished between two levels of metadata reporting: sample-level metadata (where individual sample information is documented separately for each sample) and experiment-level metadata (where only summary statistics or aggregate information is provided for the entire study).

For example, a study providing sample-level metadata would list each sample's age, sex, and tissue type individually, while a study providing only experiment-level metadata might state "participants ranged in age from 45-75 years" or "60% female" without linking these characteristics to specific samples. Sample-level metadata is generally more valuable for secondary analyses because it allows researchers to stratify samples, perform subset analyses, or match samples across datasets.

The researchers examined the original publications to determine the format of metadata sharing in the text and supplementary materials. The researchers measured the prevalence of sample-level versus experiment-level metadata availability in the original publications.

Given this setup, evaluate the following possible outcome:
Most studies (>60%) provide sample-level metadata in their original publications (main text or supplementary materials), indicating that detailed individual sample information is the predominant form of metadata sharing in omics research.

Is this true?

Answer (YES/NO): NO